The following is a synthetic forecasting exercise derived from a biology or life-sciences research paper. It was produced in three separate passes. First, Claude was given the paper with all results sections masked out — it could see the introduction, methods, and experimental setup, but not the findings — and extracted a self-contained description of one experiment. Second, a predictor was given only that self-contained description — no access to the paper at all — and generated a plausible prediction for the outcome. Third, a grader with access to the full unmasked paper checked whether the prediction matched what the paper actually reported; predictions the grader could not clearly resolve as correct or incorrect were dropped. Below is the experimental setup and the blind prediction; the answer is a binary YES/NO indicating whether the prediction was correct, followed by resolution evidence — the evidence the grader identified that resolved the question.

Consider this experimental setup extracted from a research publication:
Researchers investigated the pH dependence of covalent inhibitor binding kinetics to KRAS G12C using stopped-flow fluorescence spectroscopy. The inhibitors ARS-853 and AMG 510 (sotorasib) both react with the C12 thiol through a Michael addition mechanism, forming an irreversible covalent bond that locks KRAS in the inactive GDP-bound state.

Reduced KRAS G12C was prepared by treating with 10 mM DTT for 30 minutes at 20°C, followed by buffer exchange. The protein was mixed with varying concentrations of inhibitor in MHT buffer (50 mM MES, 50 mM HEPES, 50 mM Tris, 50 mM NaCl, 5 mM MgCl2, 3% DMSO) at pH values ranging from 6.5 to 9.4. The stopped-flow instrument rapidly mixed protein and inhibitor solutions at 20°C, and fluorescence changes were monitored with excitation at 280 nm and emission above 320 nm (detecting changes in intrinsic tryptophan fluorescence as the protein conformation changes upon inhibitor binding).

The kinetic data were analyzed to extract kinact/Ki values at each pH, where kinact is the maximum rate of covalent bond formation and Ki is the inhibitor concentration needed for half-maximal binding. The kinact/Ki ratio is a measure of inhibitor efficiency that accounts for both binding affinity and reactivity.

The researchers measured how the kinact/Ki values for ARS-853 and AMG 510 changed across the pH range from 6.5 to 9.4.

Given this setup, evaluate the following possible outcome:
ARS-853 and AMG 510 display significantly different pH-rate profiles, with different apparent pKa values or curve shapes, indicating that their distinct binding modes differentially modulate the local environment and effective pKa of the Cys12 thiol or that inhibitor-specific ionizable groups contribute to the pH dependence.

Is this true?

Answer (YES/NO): NO